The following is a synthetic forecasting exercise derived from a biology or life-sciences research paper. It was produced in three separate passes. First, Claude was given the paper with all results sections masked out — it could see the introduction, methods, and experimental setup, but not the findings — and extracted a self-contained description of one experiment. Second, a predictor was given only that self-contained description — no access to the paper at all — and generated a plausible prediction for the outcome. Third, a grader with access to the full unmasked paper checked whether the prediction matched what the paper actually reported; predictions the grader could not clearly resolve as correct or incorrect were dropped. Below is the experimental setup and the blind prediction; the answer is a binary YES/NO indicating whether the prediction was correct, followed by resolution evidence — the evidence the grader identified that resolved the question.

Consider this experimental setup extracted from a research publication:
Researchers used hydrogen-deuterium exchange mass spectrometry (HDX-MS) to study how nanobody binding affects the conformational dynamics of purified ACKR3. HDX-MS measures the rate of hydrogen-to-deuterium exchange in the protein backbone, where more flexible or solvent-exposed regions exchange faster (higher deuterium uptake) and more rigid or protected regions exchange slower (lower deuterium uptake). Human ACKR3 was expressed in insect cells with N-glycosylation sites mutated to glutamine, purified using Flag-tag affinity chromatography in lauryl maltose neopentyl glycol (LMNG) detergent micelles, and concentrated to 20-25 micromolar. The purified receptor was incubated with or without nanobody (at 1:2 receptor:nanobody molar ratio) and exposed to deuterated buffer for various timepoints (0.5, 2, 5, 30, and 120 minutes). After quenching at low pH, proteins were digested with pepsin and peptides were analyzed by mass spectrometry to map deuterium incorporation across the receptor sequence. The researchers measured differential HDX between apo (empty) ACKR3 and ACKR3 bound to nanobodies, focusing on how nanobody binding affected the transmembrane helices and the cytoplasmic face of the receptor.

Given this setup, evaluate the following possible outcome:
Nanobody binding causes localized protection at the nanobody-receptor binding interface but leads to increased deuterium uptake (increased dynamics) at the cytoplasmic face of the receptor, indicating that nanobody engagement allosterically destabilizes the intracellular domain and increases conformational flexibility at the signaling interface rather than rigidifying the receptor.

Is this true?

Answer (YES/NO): NO